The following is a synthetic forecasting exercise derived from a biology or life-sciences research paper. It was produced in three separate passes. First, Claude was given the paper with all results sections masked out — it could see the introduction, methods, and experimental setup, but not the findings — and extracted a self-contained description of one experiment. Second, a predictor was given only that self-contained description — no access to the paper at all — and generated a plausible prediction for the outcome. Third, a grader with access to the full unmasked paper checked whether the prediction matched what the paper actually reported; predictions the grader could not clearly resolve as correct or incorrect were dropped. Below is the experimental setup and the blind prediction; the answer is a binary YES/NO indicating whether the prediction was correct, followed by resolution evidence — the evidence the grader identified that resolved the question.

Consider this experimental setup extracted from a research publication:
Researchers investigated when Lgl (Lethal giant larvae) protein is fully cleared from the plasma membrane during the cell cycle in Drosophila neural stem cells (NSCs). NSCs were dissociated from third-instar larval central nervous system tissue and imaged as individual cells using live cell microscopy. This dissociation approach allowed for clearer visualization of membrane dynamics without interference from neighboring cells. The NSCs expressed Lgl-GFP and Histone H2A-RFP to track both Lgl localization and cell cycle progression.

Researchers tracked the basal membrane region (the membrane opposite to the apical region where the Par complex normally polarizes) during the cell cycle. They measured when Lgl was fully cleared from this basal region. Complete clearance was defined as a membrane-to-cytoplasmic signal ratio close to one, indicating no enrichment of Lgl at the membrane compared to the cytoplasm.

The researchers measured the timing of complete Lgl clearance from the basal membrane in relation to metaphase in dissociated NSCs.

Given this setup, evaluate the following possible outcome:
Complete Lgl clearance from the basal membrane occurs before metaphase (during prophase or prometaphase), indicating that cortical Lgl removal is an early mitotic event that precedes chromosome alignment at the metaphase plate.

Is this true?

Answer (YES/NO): YES